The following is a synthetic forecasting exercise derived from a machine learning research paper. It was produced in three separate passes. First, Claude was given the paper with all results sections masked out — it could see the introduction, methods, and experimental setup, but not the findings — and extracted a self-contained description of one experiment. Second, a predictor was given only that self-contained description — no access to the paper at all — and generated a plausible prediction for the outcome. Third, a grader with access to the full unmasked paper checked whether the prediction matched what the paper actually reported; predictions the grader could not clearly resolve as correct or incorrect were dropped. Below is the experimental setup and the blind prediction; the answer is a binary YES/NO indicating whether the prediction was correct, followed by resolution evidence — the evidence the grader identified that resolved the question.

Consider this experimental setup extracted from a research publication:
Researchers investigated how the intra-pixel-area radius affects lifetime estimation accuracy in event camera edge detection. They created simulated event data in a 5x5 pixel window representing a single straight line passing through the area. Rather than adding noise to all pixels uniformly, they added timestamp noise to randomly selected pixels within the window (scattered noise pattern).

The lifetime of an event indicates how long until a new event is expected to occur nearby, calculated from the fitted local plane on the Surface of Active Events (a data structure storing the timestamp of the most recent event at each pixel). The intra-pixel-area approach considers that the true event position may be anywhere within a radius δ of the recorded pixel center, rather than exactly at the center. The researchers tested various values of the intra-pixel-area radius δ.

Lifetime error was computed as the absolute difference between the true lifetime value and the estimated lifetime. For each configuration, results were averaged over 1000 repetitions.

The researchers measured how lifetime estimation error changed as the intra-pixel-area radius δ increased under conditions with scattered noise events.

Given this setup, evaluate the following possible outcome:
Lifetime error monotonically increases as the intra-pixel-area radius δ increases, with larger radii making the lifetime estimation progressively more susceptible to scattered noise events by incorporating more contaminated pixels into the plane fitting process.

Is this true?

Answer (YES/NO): YES